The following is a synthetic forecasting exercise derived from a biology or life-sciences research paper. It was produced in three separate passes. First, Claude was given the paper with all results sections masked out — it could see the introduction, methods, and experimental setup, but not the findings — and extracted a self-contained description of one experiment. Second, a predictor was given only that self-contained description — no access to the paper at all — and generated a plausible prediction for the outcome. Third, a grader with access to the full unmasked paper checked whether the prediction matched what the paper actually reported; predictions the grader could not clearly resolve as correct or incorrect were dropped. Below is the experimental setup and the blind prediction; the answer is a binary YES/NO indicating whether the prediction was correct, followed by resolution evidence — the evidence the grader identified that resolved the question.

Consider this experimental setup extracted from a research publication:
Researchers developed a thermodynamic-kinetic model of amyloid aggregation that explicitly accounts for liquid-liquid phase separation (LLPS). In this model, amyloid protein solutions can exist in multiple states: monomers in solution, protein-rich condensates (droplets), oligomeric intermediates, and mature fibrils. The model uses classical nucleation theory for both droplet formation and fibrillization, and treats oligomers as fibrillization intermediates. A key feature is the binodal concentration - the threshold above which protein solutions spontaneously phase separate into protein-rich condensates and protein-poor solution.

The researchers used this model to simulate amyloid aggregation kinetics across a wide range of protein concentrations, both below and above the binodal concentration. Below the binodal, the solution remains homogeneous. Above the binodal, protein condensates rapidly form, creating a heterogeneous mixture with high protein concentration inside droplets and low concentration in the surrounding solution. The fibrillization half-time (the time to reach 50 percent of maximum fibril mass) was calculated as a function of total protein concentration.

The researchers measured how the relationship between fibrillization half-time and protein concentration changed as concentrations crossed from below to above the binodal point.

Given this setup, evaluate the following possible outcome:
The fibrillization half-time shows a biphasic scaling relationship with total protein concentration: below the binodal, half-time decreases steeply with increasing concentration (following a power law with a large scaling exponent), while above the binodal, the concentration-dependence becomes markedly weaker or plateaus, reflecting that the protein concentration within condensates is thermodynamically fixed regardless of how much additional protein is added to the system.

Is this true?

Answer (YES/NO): YES